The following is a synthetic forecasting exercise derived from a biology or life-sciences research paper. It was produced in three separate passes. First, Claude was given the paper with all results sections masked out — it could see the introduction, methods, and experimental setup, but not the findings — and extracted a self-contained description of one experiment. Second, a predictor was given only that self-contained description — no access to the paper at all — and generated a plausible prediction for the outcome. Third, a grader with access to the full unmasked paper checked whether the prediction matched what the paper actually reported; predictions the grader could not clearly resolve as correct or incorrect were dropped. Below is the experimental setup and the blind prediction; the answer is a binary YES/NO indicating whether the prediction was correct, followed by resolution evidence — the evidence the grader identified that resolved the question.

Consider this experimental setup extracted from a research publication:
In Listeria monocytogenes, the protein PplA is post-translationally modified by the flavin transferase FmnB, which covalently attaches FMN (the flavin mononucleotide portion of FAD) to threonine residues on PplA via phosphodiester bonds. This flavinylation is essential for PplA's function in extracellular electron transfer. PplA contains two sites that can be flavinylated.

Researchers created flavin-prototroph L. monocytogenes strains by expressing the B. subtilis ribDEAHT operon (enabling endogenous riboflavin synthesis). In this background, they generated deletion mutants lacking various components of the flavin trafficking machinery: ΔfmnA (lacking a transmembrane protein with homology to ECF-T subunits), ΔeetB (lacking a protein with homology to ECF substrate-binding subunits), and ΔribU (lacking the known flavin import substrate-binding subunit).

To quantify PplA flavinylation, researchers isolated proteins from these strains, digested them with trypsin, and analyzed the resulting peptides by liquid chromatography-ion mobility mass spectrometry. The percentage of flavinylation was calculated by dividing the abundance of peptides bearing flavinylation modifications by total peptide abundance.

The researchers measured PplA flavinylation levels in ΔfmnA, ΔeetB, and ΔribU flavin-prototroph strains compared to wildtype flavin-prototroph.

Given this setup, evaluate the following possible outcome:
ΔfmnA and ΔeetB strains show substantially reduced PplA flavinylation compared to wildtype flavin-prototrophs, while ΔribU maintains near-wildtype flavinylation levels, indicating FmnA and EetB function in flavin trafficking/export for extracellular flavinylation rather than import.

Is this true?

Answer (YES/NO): YES